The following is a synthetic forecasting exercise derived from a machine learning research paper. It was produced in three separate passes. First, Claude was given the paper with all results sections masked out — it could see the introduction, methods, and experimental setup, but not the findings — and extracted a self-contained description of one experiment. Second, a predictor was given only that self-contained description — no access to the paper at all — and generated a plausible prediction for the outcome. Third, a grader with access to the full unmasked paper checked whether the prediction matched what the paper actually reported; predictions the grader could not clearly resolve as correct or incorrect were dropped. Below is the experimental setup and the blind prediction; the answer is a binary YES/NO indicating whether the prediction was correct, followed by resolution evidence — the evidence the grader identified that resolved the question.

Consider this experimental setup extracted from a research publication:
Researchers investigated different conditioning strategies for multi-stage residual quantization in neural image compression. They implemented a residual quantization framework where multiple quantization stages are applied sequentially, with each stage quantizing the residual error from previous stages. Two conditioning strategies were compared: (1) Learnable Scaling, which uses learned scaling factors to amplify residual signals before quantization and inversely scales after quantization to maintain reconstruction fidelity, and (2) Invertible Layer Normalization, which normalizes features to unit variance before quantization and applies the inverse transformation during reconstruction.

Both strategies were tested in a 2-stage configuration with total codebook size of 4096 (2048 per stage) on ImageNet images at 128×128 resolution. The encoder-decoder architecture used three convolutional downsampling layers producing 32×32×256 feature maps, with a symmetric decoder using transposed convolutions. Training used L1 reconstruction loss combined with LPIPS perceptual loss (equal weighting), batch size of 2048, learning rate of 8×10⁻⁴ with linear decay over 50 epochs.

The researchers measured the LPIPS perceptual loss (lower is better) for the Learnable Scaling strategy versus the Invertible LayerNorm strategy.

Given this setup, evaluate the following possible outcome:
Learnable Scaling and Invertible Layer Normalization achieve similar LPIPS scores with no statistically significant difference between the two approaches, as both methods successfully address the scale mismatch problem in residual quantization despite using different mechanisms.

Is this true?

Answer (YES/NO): NO